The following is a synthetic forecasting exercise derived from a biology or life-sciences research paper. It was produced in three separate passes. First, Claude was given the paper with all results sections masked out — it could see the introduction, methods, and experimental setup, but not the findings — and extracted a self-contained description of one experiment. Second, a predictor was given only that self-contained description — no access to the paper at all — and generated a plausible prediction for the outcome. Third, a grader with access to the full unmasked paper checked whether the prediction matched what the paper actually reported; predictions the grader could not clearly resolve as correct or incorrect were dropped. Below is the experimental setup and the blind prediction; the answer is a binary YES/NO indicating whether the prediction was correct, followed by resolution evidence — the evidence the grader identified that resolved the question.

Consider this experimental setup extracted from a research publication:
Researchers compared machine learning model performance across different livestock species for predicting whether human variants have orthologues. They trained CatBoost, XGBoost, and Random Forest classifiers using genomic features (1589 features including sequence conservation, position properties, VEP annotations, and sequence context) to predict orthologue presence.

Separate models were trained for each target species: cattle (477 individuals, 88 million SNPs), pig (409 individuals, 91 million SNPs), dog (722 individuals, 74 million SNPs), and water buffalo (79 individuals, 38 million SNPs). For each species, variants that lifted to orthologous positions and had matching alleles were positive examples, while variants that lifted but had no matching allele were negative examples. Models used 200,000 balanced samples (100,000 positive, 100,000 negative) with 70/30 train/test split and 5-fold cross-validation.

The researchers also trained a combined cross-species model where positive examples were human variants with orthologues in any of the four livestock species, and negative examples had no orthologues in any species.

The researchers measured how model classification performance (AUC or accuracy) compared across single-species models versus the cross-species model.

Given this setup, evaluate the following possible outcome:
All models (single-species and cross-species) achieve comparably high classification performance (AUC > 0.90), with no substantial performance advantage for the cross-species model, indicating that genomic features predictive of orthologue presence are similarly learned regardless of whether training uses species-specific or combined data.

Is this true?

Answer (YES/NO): NO